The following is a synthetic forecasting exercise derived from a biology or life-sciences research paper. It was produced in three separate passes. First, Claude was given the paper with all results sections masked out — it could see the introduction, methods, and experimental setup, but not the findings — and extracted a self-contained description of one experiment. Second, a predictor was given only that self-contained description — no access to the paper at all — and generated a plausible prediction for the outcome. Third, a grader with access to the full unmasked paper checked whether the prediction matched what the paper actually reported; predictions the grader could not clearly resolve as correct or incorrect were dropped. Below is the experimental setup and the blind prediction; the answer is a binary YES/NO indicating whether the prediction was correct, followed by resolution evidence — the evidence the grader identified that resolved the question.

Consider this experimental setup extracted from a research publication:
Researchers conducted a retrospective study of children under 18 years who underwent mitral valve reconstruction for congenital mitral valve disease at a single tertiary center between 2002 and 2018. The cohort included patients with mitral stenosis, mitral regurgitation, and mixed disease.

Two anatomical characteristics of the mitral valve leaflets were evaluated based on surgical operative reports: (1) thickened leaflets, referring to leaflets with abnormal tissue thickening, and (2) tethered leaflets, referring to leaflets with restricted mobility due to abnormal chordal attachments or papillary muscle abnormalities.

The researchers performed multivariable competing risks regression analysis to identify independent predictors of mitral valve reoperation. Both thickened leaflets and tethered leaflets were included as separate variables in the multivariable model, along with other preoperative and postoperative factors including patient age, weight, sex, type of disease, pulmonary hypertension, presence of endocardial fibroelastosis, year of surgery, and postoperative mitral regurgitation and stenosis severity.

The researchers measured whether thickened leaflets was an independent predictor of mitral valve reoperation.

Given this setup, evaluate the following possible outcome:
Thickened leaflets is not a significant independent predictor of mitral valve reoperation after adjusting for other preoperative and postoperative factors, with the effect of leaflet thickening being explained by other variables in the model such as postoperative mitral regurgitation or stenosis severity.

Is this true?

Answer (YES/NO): YES